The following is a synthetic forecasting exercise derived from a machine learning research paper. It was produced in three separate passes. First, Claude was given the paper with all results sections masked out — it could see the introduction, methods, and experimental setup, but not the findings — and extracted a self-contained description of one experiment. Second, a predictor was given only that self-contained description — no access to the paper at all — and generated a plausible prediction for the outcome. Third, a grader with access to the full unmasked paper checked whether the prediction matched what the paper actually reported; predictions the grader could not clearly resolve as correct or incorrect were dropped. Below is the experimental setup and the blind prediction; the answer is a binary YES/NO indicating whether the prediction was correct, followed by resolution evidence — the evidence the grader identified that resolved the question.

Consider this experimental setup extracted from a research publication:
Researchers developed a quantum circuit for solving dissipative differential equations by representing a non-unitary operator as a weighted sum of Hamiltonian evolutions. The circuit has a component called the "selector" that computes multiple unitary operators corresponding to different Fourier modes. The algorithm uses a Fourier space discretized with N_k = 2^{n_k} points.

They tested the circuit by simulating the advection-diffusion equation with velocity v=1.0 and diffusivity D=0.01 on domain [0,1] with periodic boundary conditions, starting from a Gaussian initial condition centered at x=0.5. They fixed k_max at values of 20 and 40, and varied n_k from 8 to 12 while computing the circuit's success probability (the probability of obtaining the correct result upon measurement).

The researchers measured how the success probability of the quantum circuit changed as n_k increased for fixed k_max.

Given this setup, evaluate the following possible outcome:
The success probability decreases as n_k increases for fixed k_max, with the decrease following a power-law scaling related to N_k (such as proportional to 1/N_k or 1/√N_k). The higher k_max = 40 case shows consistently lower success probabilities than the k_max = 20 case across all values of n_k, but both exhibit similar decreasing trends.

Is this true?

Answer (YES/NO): NO